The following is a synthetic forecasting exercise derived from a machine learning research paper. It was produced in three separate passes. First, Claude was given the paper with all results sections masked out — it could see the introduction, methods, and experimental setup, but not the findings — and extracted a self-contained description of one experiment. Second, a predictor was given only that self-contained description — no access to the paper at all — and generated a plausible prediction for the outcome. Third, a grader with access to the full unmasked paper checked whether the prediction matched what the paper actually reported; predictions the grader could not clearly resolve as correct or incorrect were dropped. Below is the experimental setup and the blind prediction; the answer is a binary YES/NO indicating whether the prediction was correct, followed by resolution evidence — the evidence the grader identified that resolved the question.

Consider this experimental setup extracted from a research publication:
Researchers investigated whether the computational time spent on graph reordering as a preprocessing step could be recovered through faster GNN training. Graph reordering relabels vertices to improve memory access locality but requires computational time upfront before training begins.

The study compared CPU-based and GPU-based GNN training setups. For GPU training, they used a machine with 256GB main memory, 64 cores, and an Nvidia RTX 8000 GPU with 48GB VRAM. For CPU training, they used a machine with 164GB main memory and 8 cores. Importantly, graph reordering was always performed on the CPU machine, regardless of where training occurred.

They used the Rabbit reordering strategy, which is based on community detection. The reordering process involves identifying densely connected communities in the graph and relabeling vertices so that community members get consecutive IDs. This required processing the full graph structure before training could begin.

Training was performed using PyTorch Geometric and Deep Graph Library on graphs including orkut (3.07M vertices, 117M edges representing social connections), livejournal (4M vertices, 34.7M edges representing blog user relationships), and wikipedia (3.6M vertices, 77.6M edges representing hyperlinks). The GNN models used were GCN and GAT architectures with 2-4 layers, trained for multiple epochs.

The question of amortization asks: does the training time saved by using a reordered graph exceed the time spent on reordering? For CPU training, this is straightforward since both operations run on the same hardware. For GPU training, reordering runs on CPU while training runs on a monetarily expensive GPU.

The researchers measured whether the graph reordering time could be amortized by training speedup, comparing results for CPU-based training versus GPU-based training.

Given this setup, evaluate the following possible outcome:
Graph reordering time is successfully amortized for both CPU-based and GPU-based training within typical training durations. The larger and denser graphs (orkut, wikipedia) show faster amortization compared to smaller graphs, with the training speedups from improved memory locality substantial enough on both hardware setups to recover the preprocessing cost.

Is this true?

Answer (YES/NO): NO